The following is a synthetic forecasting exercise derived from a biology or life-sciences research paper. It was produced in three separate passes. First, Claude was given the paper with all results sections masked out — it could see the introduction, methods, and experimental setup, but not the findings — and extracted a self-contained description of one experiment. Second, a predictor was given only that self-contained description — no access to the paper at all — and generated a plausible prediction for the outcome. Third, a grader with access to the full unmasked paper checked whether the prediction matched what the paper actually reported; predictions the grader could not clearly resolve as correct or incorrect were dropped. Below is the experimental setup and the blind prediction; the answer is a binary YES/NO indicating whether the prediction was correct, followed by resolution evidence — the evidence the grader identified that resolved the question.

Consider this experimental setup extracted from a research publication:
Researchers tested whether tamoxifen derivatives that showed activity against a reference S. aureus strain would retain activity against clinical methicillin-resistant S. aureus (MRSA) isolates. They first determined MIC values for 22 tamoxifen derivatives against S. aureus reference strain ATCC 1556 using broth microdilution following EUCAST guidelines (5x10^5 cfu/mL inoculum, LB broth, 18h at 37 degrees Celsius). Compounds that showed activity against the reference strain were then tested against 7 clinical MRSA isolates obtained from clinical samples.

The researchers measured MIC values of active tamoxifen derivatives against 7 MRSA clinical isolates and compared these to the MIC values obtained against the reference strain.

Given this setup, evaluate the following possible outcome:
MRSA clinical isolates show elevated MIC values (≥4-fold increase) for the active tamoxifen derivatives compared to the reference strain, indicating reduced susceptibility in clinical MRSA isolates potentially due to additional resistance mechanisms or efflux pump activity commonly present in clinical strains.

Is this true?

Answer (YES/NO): NO